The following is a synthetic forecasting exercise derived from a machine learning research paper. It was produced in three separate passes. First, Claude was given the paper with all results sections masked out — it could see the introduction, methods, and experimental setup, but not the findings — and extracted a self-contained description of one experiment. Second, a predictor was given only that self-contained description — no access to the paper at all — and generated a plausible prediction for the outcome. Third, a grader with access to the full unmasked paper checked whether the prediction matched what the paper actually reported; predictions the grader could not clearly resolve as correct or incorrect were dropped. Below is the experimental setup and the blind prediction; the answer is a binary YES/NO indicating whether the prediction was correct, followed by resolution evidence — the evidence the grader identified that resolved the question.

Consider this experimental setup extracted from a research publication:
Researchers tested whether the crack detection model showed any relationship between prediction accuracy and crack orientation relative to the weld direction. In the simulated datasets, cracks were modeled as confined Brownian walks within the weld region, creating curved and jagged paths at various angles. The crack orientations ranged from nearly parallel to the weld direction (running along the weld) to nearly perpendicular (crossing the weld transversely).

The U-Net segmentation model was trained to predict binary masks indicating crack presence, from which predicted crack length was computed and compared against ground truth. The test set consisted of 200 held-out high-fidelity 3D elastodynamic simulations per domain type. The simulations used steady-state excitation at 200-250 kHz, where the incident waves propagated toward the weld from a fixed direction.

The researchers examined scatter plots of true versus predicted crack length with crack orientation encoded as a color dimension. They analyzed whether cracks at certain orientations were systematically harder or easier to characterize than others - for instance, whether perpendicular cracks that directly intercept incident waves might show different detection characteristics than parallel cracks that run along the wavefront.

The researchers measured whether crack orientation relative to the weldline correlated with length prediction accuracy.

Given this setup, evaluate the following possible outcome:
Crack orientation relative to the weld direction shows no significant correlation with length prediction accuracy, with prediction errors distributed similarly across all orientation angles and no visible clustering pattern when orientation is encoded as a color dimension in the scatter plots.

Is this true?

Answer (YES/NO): YES